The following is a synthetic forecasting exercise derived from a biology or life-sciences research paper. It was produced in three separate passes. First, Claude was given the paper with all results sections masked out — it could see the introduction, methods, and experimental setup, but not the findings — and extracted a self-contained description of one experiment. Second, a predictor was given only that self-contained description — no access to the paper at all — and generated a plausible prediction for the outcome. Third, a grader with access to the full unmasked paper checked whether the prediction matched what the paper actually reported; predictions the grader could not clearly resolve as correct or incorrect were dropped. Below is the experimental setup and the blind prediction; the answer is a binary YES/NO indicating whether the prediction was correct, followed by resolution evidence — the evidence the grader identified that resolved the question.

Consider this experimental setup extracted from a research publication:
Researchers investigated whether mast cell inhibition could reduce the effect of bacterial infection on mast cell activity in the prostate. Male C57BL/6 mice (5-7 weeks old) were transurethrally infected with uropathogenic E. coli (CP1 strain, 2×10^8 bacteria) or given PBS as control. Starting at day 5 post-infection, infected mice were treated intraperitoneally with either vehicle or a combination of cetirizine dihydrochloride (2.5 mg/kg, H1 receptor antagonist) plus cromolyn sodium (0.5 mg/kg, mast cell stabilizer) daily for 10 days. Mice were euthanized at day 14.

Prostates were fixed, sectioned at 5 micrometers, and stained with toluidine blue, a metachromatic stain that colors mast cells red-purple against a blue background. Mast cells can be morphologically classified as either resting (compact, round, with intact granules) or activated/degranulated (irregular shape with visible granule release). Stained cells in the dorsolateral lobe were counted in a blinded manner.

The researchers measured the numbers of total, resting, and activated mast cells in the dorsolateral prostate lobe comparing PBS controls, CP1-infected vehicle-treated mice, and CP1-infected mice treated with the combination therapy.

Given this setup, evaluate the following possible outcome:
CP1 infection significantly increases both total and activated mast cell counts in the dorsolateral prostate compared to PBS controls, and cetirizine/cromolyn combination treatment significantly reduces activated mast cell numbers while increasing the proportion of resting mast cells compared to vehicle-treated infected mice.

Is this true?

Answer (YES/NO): YES